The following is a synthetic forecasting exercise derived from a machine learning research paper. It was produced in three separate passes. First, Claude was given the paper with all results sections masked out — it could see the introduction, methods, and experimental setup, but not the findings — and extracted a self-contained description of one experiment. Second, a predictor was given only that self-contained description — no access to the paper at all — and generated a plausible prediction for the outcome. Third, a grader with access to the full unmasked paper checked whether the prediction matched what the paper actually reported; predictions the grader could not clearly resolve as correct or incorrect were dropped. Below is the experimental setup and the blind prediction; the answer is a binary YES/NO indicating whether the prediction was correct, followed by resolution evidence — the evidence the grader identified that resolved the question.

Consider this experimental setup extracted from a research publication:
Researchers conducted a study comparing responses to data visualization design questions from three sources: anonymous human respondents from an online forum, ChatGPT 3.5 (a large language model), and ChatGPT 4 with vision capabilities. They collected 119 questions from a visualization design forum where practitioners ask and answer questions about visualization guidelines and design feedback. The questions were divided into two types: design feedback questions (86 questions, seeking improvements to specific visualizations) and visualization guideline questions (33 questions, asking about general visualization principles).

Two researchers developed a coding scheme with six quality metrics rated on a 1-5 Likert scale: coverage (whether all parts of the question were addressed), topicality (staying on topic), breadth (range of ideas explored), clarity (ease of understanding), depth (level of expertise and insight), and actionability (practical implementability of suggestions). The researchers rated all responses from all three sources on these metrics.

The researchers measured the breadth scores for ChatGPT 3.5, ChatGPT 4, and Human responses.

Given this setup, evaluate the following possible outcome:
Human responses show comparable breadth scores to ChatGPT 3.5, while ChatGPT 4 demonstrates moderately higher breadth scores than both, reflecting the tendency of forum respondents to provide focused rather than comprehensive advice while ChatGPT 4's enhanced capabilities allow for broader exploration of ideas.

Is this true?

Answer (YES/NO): NO